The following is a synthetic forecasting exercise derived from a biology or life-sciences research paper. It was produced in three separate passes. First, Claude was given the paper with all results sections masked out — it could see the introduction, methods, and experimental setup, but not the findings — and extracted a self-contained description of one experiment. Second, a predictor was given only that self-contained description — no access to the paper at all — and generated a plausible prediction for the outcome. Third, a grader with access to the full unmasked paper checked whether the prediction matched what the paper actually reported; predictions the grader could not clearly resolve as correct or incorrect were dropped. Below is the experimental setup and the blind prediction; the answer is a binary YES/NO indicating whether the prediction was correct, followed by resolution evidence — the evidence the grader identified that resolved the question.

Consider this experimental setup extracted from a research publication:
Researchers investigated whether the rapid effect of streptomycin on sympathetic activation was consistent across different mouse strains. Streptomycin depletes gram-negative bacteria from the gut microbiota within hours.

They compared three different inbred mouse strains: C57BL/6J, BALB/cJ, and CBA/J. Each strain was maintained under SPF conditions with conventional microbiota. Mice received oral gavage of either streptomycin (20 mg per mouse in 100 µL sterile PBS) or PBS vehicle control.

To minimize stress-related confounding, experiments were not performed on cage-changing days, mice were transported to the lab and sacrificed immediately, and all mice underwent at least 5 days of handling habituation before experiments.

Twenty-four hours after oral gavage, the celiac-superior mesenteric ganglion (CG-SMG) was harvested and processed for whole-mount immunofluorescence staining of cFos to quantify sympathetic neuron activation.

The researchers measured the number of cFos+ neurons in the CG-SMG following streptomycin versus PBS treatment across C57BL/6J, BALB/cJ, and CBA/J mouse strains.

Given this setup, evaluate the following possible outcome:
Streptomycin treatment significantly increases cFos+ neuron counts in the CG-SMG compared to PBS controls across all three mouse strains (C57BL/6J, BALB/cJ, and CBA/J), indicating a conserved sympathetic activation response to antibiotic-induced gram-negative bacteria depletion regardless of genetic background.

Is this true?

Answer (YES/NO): YES